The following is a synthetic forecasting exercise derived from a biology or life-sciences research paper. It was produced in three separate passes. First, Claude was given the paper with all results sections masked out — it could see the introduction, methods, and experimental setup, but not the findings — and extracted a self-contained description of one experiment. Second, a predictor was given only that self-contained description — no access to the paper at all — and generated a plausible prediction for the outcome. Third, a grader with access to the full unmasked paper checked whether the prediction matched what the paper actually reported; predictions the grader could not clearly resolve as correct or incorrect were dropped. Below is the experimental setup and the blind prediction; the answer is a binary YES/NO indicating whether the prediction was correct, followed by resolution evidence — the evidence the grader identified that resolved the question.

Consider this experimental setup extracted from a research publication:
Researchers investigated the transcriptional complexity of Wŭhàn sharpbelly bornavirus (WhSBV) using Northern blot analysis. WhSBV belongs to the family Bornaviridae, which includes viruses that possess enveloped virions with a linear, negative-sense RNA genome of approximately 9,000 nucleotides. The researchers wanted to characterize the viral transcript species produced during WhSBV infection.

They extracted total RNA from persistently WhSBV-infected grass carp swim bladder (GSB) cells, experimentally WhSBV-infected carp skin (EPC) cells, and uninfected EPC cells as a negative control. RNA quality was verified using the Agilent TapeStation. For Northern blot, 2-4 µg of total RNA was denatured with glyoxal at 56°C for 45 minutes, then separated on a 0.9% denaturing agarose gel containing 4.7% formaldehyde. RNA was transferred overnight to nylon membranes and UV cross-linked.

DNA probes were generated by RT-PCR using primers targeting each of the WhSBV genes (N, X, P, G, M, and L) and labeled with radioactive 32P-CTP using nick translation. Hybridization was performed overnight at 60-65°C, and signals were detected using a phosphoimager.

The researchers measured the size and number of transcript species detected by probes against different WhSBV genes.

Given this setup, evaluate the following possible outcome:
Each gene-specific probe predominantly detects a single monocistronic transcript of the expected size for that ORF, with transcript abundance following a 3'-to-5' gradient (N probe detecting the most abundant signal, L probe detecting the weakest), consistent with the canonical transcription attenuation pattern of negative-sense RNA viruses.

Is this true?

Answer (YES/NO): NO